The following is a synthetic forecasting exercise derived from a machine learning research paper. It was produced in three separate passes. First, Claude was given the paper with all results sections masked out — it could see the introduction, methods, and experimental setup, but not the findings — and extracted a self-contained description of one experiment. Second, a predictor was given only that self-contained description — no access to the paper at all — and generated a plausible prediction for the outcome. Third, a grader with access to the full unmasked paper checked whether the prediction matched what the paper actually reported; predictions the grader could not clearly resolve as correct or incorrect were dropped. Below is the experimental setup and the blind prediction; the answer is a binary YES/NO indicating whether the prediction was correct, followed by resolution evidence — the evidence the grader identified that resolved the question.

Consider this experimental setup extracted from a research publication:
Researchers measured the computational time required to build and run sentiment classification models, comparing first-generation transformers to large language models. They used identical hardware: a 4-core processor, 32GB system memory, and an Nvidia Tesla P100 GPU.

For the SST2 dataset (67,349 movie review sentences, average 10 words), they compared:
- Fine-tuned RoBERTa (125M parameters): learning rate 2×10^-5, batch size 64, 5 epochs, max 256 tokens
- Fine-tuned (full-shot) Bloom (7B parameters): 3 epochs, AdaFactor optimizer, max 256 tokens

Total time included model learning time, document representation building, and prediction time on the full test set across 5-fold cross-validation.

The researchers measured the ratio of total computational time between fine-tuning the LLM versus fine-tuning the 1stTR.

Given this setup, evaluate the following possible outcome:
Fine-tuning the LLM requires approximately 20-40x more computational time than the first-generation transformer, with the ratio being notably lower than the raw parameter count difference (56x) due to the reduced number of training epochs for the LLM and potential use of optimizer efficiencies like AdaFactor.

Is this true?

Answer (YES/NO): NO